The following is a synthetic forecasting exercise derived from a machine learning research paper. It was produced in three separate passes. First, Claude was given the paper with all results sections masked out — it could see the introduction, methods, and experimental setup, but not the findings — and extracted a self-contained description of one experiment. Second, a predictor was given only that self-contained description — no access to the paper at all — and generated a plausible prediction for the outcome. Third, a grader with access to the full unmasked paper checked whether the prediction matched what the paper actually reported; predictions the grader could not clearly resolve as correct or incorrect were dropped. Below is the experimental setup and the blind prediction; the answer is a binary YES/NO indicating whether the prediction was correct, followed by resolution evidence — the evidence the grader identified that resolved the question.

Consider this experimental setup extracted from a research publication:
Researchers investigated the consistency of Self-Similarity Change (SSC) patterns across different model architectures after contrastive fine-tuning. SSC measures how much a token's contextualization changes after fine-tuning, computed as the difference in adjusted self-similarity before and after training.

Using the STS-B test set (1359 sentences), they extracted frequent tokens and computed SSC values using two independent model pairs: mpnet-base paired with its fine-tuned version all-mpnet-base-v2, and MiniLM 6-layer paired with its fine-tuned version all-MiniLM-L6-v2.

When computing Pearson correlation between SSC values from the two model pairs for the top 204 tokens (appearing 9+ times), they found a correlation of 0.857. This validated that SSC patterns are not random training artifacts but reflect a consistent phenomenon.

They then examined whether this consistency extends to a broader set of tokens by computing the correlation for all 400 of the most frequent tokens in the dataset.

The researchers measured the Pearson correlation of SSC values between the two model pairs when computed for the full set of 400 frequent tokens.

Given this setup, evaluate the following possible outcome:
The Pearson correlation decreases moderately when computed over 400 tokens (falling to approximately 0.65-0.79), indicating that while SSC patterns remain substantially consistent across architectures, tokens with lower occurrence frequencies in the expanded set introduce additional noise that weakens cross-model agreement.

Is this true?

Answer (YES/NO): NO